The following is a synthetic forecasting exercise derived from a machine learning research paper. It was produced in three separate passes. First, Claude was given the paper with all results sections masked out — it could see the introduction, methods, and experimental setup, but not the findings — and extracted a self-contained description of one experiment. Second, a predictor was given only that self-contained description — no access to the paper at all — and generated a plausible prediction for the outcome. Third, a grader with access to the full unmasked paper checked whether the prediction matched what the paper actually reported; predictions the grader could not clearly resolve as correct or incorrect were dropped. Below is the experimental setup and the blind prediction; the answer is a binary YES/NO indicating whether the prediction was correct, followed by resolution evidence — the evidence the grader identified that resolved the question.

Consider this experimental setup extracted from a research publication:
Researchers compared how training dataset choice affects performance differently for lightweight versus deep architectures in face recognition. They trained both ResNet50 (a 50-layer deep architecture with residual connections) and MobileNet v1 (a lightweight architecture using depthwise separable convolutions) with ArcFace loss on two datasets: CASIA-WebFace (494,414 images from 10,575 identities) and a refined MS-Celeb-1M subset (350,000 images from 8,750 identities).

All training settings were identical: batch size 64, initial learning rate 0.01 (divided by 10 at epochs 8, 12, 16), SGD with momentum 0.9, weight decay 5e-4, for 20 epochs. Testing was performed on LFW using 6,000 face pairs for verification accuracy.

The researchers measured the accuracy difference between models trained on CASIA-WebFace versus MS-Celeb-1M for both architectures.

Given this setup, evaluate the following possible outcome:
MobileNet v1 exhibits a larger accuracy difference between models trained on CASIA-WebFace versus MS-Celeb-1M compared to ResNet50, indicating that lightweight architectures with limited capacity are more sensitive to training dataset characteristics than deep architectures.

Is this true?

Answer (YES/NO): YES